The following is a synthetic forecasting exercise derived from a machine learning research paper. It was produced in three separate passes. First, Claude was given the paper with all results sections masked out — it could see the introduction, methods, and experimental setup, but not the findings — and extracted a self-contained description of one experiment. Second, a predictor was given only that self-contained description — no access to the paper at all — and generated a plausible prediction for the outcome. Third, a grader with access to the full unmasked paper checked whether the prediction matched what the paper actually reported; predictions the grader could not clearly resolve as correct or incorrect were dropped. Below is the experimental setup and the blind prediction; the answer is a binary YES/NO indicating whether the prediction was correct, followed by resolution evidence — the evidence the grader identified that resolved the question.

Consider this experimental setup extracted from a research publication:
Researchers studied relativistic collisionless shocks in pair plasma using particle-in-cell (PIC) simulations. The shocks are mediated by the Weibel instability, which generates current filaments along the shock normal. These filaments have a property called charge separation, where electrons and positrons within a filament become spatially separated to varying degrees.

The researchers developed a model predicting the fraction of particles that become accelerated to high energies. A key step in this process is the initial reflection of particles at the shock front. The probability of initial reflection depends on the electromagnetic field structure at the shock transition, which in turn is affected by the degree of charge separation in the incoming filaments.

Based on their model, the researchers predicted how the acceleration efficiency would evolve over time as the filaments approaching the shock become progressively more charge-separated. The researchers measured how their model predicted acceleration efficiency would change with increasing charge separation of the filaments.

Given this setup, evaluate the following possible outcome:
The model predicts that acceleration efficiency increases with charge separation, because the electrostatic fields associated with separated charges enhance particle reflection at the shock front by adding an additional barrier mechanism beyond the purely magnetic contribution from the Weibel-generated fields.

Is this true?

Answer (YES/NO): NO